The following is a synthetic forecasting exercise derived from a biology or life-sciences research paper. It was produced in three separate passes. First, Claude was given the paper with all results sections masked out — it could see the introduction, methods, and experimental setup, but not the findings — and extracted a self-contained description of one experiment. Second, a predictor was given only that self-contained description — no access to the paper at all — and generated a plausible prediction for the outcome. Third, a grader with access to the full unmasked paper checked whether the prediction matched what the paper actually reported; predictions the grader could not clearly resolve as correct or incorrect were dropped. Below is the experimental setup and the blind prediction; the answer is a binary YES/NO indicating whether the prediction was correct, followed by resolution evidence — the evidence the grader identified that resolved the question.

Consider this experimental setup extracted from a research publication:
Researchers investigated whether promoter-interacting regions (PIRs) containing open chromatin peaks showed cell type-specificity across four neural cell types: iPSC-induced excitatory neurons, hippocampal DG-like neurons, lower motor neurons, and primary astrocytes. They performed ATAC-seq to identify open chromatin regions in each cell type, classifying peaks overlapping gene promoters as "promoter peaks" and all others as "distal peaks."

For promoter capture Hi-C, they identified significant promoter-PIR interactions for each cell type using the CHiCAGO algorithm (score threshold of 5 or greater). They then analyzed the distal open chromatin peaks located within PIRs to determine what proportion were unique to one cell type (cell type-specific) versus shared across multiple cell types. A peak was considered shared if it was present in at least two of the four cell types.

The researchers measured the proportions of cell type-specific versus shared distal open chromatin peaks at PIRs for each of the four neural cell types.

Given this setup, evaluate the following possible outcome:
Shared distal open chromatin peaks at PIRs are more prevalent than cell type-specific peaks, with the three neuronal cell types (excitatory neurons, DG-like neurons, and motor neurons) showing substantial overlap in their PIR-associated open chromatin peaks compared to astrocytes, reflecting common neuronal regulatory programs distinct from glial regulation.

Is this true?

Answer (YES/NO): YES